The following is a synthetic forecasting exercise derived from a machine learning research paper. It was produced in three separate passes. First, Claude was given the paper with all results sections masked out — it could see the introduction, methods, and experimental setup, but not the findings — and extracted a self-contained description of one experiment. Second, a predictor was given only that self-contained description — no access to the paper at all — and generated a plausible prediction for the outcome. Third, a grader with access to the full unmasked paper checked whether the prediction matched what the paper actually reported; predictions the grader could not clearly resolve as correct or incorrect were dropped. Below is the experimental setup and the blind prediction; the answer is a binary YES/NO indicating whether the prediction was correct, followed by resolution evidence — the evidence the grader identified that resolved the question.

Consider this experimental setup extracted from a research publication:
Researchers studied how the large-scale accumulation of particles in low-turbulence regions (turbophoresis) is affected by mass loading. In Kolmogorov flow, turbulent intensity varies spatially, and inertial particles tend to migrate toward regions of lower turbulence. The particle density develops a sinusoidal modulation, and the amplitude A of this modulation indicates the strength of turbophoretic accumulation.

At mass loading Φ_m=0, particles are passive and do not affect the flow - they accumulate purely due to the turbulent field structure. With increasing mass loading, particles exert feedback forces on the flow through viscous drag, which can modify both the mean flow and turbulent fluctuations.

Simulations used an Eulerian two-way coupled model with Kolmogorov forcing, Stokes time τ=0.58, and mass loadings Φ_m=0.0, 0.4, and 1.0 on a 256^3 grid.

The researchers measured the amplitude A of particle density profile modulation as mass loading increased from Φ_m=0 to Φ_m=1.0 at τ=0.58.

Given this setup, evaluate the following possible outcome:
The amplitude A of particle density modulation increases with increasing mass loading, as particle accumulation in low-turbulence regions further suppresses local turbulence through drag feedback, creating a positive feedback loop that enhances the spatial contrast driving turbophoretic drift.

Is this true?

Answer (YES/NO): NO